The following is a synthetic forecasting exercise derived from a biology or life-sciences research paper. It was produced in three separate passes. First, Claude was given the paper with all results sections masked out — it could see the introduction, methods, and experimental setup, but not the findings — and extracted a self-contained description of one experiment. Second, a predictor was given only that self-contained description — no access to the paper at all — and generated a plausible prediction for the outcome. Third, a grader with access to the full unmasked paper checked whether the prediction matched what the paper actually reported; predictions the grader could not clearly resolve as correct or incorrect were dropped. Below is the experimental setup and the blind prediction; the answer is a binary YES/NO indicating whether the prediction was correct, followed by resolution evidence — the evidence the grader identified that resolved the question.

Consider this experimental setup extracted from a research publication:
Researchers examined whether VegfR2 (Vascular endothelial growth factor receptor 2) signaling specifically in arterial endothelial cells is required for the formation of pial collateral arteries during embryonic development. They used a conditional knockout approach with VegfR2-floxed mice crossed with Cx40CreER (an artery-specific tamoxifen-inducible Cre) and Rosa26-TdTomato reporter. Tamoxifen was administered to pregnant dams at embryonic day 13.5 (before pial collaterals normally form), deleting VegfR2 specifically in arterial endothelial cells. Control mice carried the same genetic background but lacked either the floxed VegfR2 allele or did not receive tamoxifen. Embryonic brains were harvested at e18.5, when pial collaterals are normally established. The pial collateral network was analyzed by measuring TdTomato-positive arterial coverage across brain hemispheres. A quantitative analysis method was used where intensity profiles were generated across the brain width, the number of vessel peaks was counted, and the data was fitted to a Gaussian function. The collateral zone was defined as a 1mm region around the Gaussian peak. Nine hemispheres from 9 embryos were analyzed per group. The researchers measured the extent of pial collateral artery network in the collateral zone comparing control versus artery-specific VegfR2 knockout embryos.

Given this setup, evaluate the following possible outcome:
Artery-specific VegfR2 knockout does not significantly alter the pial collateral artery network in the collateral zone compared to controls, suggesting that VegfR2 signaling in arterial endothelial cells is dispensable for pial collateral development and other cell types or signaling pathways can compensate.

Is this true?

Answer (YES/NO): NO